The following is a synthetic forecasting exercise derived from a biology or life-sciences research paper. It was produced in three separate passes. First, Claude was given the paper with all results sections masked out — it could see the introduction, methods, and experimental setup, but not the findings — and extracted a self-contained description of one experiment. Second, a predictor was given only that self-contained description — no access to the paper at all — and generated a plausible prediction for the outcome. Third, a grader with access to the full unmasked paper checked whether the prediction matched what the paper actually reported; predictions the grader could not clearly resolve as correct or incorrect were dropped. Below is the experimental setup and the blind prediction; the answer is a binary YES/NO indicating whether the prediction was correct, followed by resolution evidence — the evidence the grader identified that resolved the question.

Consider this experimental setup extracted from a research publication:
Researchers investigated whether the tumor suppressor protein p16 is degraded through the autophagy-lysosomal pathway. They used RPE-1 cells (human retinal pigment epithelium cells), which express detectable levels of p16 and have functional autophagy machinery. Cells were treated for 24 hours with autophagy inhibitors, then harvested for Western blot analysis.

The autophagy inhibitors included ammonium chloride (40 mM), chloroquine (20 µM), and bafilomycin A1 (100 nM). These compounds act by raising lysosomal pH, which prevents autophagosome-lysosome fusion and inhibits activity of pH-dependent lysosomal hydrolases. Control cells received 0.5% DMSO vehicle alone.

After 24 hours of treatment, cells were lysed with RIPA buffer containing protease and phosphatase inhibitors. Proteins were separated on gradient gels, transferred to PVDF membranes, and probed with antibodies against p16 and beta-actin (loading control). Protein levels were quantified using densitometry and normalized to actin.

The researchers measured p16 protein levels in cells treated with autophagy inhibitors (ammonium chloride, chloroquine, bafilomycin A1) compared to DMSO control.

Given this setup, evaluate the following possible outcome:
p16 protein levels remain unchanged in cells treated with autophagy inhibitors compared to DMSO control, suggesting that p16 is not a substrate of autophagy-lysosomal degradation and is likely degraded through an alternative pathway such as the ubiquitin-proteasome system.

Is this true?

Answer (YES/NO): NO